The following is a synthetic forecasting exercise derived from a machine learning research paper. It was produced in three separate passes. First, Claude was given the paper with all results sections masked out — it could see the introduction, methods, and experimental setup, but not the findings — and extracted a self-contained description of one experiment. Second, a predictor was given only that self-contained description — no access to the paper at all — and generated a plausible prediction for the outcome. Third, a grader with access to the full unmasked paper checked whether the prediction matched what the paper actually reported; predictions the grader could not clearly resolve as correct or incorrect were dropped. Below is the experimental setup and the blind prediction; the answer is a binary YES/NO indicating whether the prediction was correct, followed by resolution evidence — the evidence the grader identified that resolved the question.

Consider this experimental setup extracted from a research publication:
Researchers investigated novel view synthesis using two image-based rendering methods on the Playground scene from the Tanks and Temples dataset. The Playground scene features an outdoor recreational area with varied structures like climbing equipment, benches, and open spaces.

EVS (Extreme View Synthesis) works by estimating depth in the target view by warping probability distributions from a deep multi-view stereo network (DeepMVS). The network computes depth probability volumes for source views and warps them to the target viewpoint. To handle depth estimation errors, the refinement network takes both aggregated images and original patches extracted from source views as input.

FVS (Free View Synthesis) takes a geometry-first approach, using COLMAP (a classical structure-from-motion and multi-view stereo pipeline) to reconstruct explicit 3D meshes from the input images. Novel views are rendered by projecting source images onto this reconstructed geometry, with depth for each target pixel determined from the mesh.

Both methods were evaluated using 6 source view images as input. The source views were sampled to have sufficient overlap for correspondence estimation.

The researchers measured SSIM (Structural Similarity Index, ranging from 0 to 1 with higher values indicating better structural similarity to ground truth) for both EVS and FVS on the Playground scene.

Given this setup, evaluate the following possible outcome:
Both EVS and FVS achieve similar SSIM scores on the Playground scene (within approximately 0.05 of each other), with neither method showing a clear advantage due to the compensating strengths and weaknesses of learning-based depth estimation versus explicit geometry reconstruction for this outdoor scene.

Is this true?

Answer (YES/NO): NO